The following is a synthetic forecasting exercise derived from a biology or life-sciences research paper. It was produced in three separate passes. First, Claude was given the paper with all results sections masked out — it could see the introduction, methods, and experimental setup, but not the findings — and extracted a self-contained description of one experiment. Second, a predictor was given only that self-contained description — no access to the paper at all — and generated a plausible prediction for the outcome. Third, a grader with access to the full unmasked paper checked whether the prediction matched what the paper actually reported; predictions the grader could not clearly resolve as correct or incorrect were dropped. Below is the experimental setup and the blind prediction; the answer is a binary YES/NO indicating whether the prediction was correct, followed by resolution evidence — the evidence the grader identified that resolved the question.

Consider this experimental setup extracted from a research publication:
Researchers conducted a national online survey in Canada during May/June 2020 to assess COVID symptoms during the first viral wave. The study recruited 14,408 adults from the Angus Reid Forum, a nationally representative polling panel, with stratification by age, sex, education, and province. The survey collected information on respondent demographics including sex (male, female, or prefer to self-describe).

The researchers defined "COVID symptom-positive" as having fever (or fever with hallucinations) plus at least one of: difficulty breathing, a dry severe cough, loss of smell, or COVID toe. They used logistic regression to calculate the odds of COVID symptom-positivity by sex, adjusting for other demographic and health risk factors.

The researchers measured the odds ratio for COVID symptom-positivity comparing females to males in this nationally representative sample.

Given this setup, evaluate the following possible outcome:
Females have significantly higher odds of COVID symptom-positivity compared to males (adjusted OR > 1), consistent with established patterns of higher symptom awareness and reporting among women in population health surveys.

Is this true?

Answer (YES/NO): YES